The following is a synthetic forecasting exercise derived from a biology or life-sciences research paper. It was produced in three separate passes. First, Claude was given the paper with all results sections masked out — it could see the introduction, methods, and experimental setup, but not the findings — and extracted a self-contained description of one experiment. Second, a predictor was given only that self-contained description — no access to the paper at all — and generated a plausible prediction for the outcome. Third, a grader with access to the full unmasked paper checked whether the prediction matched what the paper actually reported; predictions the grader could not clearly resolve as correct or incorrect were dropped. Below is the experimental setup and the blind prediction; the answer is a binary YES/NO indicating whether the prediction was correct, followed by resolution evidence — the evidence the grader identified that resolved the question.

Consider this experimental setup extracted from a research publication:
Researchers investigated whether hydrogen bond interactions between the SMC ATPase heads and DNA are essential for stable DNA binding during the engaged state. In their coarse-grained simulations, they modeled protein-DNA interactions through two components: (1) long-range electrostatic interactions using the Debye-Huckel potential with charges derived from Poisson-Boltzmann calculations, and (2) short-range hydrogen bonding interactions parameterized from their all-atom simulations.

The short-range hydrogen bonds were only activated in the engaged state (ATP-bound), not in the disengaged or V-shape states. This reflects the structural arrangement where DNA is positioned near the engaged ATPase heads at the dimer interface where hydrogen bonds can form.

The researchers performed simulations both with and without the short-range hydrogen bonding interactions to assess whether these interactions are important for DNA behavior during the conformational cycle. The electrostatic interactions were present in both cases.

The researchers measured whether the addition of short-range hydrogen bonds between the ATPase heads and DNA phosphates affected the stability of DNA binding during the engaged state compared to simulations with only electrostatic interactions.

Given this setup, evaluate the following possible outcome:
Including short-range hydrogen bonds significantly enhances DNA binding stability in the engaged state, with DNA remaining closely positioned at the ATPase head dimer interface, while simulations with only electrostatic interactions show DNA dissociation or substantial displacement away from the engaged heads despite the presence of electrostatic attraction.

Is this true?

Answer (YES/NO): NO